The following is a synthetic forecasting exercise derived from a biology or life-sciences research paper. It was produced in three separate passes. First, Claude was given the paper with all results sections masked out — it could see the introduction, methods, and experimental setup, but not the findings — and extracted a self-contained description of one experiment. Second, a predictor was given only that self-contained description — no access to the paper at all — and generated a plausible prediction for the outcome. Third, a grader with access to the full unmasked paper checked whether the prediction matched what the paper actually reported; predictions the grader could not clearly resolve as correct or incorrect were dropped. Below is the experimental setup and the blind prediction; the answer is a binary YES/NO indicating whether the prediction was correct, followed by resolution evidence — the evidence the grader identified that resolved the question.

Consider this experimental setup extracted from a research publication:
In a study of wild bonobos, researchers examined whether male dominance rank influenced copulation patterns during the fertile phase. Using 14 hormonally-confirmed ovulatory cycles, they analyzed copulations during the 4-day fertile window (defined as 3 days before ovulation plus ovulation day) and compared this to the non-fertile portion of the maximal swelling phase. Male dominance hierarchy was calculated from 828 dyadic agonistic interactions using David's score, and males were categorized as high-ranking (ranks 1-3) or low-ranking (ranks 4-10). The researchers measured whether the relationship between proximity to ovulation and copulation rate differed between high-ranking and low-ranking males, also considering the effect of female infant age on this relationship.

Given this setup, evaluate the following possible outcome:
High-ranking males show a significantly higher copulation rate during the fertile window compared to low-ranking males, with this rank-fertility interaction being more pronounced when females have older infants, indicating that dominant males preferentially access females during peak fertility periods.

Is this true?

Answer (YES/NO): NO